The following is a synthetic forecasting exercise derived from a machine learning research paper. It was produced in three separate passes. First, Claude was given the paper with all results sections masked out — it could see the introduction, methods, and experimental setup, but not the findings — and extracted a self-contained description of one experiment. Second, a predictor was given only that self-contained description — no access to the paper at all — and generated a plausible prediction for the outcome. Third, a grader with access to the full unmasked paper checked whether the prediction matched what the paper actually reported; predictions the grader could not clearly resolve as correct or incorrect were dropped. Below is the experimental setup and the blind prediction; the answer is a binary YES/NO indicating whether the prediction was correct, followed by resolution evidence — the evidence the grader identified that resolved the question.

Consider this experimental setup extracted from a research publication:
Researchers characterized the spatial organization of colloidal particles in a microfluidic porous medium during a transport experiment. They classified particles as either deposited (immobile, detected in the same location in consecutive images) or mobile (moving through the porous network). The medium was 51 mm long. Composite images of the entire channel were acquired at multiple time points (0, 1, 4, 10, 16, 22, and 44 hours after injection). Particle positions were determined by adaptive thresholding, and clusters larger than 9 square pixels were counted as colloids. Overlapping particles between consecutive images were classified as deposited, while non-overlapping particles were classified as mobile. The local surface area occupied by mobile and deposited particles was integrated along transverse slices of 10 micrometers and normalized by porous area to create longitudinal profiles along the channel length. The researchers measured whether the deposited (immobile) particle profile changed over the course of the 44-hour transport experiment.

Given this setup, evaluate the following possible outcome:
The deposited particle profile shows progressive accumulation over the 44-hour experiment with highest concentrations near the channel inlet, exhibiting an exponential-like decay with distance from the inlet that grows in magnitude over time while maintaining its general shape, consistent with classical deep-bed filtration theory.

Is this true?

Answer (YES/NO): NO